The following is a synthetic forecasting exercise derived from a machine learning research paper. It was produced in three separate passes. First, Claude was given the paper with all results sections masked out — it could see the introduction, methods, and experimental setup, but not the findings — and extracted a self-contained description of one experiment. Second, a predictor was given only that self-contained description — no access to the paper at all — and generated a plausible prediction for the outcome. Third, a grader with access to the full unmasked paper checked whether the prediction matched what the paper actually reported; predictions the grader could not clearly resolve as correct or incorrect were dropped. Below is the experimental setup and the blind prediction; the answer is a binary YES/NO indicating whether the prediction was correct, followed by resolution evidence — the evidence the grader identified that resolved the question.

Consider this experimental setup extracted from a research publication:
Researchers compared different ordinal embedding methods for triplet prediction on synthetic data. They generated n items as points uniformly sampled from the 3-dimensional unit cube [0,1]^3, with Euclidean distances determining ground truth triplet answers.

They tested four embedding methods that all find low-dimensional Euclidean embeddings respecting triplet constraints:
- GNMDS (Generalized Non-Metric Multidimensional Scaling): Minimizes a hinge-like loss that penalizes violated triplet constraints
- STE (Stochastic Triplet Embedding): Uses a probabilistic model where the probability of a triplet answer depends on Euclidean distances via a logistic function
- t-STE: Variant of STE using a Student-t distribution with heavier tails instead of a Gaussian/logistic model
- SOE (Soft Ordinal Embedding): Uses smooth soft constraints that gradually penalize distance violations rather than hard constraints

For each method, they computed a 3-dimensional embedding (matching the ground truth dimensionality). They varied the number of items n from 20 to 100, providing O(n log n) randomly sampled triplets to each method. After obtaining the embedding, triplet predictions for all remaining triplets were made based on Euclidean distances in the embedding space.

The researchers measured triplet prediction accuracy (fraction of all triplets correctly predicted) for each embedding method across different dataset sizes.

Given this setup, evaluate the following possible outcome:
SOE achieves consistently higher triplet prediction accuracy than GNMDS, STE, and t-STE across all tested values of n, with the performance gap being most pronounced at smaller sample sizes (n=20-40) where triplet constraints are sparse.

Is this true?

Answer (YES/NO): NO